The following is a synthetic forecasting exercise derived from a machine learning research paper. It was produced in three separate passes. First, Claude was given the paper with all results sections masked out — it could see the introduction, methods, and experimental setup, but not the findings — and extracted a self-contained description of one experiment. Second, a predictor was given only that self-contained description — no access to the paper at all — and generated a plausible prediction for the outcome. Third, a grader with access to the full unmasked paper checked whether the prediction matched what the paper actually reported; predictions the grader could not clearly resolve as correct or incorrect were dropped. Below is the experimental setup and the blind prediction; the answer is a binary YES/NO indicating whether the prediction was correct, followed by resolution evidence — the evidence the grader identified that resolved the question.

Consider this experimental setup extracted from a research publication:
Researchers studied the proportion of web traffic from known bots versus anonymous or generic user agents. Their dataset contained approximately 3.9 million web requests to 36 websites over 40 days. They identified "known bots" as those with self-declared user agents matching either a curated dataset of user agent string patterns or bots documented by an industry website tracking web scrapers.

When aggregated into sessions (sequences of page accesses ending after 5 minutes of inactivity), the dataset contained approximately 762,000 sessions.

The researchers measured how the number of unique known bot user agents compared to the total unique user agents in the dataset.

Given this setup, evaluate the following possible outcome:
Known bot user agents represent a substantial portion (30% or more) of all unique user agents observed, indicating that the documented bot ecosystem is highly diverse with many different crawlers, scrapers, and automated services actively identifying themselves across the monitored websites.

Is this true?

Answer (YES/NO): NO